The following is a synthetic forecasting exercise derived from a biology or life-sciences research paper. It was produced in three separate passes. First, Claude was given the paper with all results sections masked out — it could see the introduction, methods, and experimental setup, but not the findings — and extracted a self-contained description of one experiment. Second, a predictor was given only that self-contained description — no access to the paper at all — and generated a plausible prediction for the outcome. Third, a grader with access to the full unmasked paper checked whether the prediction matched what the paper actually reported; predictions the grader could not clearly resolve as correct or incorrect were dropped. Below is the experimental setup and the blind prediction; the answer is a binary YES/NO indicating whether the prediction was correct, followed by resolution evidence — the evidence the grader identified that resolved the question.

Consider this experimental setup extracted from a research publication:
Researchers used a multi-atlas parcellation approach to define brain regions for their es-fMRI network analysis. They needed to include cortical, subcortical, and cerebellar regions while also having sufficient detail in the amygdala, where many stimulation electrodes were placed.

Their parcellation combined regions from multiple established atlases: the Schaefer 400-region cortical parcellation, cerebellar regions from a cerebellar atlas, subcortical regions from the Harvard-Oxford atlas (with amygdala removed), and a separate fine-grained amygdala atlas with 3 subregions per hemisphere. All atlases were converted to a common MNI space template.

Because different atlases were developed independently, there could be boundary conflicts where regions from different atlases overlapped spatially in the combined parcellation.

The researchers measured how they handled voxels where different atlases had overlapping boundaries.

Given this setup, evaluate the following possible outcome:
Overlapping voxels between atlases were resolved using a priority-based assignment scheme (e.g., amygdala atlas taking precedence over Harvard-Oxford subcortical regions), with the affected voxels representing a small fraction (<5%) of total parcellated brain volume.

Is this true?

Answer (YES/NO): NO